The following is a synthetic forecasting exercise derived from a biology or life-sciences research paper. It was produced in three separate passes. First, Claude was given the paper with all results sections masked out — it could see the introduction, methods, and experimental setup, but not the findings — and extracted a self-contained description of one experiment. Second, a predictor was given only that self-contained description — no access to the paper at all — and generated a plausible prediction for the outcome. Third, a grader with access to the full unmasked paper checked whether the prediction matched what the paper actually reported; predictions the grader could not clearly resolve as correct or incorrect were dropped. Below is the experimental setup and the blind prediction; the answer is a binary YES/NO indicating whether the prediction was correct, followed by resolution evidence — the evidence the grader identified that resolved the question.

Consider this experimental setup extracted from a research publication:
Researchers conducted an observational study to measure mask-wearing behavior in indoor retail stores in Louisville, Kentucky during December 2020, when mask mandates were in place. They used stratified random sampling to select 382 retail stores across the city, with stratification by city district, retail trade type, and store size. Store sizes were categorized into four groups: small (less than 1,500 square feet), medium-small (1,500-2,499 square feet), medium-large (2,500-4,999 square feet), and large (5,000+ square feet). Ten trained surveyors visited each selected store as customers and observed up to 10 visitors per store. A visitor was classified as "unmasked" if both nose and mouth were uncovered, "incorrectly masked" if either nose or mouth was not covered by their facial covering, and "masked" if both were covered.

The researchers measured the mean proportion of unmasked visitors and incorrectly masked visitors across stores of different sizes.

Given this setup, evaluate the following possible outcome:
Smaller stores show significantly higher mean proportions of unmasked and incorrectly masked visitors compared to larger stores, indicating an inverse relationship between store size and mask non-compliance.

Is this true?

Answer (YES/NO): YES